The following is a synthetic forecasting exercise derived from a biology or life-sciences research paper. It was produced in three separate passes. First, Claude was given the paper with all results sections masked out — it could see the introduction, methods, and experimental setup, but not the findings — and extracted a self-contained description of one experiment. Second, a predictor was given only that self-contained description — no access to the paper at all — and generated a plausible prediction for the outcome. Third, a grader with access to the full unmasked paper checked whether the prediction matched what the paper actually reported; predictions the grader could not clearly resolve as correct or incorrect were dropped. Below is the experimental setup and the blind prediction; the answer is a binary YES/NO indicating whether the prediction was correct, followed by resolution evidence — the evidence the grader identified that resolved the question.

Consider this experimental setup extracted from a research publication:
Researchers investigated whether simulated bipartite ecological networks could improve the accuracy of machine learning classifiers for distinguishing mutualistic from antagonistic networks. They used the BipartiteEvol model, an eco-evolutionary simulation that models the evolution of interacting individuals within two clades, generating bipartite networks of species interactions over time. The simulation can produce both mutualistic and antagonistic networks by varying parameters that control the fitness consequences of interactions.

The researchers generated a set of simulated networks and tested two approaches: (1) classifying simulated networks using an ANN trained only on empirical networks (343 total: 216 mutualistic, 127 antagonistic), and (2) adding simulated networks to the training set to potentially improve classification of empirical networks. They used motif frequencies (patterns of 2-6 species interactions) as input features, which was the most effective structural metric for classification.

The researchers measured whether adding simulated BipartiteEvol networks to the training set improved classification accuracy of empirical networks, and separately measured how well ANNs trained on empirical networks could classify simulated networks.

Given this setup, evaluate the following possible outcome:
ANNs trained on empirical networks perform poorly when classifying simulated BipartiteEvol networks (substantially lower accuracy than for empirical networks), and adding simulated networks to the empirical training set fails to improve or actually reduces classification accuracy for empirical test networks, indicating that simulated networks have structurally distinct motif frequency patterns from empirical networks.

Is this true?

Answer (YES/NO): YES